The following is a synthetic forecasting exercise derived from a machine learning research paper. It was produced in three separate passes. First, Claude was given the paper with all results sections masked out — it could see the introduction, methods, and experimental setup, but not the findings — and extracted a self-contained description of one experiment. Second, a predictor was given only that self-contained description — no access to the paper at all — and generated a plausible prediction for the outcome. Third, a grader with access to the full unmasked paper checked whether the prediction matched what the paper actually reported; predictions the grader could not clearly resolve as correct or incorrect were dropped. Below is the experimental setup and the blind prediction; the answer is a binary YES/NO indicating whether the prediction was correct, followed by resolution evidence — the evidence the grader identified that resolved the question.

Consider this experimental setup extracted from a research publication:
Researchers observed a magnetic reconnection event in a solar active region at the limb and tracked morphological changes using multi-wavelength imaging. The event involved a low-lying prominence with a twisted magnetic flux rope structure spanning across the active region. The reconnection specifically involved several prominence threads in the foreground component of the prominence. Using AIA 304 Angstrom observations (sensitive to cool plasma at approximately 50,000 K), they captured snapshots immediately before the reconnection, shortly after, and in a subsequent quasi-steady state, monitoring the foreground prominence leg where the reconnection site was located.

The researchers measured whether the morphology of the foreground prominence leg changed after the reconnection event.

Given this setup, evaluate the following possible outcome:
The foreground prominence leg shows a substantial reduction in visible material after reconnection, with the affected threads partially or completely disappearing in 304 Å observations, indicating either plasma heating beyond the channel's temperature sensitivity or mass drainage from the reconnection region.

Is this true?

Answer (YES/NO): NO